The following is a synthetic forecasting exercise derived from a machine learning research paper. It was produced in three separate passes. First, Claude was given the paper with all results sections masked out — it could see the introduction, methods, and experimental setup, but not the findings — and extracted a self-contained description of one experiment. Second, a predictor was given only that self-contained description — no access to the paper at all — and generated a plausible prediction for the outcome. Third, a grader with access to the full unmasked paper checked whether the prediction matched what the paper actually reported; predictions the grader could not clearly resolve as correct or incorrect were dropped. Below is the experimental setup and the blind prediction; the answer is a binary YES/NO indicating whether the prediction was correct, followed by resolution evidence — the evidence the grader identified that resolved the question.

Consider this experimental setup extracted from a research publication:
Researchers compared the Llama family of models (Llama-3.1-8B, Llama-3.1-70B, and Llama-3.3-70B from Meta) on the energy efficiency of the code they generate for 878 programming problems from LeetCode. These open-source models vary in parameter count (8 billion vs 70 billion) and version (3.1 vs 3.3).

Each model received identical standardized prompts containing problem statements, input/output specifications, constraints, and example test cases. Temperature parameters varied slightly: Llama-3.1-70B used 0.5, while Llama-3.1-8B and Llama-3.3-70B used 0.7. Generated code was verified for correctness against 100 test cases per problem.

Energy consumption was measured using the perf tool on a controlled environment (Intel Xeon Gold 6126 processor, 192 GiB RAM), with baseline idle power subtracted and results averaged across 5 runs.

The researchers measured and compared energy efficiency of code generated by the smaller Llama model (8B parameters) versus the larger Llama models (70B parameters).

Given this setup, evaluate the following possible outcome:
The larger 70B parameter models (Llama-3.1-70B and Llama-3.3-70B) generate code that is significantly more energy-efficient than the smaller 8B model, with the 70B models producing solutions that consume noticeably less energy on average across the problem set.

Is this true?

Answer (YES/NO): NO